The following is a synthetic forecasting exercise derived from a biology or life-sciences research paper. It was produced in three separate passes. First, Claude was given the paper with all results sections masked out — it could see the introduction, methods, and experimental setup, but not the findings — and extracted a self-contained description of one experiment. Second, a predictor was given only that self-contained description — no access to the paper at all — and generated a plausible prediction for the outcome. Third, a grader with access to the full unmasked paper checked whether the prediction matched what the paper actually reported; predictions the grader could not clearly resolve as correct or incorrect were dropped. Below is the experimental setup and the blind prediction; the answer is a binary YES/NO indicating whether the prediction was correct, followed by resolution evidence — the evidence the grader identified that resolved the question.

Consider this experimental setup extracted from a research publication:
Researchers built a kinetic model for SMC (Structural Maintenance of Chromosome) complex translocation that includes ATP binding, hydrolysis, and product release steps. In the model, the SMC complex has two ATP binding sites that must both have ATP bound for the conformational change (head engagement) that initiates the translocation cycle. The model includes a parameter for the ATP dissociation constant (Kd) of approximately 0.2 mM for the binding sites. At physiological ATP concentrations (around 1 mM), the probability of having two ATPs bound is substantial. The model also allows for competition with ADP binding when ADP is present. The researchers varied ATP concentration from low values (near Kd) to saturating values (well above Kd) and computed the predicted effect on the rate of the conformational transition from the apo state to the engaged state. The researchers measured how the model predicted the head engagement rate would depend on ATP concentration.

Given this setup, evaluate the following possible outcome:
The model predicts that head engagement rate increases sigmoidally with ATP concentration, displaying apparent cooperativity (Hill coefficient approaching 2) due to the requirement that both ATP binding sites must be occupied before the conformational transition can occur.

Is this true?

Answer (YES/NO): NO